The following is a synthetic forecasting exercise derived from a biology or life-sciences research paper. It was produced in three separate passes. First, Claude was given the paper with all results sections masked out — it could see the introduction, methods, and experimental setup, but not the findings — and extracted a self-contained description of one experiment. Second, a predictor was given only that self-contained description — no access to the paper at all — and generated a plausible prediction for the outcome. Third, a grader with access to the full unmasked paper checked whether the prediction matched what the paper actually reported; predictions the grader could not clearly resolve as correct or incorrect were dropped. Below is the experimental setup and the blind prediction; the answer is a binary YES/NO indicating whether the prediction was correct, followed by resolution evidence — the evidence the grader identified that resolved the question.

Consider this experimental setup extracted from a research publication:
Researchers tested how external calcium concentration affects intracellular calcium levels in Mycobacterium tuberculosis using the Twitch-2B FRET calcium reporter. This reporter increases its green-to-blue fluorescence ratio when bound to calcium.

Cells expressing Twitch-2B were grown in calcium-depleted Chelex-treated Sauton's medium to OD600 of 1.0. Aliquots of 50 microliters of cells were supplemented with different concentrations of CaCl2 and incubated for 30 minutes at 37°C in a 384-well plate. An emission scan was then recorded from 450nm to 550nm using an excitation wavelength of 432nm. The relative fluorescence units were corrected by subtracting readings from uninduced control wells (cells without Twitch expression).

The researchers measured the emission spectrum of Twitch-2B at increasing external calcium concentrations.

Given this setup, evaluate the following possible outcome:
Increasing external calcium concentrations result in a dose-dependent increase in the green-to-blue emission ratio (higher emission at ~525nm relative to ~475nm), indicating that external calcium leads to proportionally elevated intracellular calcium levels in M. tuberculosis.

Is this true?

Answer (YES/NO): YES